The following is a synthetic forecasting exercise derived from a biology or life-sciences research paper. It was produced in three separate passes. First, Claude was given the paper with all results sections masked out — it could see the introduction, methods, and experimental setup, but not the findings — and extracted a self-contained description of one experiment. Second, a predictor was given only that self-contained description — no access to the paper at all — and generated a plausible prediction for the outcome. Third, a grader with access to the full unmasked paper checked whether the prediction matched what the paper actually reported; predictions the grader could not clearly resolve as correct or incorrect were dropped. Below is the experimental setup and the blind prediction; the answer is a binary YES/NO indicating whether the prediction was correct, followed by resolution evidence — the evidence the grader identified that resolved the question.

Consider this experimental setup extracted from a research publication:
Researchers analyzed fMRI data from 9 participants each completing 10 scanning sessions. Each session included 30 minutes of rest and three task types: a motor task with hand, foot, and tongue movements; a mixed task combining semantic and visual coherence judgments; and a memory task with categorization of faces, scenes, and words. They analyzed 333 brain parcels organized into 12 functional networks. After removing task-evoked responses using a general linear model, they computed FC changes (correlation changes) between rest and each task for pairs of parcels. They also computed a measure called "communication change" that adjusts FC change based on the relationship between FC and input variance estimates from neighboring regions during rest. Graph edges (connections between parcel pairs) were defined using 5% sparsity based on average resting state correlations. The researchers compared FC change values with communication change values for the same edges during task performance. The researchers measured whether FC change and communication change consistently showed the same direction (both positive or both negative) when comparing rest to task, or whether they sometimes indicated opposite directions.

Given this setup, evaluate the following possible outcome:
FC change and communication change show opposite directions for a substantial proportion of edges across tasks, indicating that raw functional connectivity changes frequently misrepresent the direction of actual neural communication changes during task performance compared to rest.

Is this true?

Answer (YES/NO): NO